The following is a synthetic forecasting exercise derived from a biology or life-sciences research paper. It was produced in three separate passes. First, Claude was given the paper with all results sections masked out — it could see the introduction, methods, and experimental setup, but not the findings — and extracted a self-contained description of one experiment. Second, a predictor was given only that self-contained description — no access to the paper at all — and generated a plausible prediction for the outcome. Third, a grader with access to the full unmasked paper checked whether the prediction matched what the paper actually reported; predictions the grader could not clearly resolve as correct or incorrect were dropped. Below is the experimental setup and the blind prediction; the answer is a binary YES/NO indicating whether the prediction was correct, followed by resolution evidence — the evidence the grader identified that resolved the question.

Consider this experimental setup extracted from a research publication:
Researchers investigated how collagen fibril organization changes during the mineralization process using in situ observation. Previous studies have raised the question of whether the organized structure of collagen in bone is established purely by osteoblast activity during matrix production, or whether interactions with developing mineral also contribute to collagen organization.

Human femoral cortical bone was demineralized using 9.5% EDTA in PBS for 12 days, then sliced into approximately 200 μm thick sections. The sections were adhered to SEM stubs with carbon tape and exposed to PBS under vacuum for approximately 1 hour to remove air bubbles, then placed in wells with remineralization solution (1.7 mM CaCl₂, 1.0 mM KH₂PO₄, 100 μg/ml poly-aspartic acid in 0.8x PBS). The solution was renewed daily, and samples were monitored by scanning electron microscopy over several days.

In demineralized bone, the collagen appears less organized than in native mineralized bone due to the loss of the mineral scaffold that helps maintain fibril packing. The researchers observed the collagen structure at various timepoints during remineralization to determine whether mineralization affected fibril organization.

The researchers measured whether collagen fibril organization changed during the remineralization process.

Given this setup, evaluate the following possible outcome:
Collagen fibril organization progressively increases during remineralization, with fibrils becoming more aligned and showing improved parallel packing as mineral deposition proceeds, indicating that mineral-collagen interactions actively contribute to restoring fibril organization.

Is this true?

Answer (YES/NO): NO